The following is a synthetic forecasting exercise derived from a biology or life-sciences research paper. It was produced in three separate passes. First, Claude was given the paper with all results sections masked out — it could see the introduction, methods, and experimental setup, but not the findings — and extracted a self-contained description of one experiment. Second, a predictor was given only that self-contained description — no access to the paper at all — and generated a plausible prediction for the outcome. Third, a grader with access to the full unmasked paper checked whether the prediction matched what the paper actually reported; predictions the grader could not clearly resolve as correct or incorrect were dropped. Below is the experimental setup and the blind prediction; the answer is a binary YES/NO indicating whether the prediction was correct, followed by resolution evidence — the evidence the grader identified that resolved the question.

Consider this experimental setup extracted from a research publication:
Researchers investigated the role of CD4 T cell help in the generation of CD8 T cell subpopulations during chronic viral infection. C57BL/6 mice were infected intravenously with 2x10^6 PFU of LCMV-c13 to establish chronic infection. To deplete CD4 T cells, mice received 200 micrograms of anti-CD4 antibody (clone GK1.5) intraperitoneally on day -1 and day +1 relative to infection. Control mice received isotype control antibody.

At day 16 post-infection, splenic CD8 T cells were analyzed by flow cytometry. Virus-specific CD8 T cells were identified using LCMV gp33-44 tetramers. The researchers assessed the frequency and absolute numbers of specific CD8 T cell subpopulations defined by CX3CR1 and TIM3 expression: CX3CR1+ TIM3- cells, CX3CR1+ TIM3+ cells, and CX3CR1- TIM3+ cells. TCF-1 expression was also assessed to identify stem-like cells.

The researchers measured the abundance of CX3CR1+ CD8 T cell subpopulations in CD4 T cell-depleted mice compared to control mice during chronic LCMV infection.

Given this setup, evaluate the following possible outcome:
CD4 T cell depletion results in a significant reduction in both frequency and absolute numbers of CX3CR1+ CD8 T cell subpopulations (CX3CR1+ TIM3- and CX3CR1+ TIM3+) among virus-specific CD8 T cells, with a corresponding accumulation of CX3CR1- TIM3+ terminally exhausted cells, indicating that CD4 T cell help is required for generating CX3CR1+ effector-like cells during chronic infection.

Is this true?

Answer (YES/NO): NO